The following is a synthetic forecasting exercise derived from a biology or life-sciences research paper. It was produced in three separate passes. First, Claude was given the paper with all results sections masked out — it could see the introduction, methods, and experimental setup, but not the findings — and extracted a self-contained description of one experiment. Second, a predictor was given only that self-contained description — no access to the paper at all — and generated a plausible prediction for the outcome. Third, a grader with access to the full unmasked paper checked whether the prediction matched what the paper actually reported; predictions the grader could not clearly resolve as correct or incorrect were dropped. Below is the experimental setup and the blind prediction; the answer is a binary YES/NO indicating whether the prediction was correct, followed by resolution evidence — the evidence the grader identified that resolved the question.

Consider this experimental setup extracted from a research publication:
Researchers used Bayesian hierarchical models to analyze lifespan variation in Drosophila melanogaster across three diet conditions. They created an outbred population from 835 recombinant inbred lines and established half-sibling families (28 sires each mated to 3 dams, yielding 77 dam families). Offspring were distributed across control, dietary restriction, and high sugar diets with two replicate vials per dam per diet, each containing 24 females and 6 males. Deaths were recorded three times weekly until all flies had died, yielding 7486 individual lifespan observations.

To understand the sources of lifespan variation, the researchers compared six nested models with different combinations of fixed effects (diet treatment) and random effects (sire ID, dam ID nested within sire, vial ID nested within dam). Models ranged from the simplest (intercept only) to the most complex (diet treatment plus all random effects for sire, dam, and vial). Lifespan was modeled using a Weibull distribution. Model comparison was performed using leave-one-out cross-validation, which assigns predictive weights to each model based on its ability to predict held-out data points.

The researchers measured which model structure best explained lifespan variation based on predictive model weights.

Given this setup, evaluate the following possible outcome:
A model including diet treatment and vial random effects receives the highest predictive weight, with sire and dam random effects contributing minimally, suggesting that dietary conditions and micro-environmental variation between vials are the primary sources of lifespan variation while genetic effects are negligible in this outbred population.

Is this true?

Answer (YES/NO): NO